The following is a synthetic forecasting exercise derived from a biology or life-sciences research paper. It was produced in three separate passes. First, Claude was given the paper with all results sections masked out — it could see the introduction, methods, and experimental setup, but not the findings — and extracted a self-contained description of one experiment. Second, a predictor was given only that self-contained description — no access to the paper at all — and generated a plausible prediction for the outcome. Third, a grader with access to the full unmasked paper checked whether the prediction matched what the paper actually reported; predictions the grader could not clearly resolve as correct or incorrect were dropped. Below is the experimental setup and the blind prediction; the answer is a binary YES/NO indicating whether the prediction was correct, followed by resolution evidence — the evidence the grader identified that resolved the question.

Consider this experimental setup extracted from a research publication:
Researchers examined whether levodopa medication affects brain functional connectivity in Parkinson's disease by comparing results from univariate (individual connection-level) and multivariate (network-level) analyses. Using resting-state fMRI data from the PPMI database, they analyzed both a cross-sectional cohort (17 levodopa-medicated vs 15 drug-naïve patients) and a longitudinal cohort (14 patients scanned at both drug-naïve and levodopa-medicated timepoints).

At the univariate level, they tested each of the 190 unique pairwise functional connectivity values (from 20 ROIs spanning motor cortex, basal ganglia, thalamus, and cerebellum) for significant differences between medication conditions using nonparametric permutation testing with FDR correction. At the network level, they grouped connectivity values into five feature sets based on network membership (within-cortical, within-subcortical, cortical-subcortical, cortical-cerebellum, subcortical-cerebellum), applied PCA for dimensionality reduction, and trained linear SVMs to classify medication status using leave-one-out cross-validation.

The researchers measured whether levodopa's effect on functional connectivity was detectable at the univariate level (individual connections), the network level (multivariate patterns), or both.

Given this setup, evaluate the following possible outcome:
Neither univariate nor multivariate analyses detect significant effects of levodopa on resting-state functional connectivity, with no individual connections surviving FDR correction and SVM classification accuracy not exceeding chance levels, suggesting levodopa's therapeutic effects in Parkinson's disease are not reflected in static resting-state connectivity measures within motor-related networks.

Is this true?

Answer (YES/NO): NO